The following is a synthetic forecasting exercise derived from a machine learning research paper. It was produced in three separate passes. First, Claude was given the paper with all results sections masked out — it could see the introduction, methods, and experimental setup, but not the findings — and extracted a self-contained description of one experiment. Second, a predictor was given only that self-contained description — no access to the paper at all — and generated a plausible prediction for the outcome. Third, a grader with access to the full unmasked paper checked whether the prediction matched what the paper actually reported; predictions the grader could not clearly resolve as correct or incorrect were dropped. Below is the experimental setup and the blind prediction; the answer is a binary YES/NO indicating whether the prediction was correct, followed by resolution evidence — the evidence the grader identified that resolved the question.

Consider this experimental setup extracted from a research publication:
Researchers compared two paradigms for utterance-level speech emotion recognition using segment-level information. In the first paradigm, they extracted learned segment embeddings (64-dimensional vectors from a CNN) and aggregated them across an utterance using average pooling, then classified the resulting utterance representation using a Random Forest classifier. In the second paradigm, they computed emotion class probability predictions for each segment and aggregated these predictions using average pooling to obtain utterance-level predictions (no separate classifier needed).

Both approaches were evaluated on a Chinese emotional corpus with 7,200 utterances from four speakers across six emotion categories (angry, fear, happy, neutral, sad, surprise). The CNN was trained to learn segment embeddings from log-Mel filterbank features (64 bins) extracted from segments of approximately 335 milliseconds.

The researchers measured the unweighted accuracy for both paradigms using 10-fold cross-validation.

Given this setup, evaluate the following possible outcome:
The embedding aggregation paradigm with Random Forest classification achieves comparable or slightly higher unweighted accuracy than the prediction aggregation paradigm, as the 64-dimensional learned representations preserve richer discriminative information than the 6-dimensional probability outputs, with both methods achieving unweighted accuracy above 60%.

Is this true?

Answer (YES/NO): NO